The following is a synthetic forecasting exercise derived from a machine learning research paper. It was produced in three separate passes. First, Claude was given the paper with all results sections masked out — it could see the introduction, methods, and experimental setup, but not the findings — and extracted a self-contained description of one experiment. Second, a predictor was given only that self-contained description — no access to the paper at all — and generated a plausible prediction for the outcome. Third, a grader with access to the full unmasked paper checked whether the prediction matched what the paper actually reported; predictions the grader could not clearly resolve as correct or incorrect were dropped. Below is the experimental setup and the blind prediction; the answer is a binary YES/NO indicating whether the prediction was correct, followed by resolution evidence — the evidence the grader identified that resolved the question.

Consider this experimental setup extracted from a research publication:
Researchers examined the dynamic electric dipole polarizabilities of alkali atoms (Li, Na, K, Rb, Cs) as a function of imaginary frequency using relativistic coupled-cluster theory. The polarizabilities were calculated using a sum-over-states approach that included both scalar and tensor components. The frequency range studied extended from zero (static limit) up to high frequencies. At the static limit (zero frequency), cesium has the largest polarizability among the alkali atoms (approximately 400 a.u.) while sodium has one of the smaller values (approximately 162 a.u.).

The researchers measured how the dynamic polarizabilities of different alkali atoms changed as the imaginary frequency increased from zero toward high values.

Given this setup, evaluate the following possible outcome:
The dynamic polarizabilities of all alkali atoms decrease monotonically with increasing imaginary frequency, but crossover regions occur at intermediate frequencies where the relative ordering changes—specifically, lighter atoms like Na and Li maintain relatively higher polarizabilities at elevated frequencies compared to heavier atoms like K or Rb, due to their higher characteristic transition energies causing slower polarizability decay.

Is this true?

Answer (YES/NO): NO